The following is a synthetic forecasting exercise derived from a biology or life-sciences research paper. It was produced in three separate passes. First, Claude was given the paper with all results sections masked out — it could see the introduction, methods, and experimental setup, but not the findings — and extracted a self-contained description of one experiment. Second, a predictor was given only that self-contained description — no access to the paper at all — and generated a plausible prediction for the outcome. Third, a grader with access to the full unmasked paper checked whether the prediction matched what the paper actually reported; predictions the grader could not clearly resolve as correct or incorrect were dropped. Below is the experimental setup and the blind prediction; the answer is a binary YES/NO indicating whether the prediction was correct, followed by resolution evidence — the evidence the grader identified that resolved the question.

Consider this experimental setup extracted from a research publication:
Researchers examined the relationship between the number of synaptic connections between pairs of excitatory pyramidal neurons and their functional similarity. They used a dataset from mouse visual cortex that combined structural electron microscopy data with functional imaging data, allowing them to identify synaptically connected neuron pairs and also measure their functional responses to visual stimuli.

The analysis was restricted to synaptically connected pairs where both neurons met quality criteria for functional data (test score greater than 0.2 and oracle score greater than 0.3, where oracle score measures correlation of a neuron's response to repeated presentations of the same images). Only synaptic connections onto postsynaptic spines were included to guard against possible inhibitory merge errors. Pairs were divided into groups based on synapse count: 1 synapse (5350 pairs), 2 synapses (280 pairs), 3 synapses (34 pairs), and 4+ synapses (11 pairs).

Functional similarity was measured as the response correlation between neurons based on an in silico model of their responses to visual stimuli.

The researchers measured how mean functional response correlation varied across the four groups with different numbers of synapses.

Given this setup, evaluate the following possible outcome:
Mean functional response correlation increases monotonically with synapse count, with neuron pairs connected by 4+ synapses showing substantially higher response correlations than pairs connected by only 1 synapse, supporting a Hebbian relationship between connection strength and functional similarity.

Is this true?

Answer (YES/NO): NO